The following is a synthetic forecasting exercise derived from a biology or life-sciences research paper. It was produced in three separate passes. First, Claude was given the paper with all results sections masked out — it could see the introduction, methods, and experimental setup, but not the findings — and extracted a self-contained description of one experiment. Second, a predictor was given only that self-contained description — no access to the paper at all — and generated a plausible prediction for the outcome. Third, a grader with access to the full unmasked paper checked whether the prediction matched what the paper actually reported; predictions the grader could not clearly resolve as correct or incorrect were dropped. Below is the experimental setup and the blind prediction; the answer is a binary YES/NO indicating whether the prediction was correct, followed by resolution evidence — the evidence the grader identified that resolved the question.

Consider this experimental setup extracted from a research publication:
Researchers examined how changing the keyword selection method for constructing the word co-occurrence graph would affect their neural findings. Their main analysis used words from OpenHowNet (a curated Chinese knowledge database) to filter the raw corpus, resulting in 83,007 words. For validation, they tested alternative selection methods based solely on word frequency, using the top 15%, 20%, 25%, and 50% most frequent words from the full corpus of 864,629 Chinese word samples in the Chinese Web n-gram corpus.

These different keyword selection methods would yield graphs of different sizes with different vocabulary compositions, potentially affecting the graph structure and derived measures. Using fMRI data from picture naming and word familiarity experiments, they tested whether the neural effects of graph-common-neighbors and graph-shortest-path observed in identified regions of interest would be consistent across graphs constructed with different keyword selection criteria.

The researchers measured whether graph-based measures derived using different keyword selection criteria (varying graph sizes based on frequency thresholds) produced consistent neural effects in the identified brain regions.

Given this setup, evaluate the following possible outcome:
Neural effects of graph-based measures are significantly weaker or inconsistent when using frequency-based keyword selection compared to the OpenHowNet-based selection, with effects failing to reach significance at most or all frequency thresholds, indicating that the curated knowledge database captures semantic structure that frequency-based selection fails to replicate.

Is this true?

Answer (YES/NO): NO